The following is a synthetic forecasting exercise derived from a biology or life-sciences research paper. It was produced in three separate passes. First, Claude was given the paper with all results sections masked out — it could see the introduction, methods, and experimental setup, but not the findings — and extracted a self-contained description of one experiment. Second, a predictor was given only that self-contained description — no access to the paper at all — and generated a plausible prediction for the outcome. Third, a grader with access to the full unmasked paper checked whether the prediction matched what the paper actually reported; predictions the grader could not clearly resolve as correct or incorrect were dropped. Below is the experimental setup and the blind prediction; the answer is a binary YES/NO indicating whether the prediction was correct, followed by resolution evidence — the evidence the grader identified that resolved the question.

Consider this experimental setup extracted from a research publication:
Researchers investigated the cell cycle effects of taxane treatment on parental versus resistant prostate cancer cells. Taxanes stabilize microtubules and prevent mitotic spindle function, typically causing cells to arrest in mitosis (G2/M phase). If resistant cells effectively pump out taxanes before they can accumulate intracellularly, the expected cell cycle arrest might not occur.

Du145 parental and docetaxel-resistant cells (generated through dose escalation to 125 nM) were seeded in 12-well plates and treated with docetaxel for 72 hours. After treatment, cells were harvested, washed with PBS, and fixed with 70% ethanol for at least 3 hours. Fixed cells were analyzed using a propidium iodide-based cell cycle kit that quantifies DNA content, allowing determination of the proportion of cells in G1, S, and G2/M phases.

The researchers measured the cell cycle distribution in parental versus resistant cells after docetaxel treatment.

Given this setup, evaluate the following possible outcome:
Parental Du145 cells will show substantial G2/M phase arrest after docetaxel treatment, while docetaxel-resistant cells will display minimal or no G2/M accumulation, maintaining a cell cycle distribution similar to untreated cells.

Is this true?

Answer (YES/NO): YES